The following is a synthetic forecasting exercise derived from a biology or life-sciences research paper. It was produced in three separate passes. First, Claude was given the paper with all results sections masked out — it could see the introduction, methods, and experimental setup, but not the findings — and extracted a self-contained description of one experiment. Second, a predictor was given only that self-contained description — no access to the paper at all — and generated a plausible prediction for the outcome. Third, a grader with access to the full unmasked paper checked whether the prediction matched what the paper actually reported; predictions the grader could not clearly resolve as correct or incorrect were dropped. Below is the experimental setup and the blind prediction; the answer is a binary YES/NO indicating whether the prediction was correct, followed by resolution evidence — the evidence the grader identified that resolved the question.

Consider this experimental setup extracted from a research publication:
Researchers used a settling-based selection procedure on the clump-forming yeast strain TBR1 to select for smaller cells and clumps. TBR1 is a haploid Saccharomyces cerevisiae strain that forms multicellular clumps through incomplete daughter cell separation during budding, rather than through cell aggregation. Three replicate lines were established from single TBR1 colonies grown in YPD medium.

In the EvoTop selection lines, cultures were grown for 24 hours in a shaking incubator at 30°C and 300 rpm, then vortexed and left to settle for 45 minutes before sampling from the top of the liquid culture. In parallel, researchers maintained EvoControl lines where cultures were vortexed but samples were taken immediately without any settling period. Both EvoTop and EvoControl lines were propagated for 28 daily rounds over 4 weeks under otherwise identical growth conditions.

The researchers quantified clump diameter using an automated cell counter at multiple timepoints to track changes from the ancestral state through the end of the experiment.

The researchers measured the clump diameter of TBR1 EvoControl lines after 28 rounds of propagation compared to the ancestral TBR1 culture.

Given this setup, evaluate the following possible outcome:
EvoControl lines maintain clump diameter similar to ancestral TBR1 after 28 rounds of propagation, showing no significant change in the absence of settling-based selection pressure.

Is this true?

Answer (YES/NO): YES